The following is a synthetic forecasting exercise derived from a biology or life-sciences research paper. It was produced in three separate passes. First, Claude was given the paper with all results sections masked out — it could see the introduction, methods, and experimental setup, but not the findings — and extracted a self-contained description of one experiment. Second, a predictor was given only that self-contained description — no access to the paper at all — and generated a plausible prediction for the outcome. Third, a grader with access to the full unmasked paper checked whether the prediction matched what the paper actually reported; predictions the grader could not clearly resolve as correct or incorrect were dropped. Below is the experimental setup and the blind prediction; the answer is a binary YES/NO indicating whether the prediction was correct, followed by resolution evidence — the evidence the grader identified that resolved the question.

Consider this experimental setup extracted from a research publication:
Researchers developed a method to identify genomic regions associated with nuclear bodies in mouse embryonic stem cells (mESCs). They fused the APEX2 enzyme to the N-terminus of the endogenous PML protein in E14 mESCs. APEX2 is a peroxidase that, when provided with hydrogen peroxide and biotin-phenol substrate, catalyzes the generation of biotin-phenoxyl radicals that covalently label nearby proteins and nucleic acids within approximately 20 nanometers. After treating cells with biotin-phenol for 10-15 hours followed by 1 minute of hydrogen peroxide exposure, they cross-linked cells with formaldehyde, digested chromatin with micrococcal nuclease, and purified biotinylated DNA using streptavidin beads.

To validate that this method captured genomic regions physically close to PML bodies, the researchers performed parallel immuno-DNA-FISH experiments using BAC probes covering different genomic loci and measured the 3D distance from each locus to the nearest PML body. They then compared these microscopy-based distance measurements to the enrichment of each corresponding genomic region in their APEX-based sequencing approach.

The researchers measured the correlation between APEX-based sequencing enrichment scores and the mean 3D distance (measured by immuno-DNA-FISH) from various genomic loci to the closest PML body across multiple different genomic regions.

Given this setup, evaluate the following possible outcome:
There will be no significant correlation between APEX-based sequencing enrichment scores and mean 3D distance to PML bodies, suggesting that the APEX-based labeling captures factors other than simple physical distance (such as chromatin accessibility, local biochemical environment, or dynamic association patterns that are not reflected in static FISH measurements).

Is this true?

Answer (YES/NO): NO